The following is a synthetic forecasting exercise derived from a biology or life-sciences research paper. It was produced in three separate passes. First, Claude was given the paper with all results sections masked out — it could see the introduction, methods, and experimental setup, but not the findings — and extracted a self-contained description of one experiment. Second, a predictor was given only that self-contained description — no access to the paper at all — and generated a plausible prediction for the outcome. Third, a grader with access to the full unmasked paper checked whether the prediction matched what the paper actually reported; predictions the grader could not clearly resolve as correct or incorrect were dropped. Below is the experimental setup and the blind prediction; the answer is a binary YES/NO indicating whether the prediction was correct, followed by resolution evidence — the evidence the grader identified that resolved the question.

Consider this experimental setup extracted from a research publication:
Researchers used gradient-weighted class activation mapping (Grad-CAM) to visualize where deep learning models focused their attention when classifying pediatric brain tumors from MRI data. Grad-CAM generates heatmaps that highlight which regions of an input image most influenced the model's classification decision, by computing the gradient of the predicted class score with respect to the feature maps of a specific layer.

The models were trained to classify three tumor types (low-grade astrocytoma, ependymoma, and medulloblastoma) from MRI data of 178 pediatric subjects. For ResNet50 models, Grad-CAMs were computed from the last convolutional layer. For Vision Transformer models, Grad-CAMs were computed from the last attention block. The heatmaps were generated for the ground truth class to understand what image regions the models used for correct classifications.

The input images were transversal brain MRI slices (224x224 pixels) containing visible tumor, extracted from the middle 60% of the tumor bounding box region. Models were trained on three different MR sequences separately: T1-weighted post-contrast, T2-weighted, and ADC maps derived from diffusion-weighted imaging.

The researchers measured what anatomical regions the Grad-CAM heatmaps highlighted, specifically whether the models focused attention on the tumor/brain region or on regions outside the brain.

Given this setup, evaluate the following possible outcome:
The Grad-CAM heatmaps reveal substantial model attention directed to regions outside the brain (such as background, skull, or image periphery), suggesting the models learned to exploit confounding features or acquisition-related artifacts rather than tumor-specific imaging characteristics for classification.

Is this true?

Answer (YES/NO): NO